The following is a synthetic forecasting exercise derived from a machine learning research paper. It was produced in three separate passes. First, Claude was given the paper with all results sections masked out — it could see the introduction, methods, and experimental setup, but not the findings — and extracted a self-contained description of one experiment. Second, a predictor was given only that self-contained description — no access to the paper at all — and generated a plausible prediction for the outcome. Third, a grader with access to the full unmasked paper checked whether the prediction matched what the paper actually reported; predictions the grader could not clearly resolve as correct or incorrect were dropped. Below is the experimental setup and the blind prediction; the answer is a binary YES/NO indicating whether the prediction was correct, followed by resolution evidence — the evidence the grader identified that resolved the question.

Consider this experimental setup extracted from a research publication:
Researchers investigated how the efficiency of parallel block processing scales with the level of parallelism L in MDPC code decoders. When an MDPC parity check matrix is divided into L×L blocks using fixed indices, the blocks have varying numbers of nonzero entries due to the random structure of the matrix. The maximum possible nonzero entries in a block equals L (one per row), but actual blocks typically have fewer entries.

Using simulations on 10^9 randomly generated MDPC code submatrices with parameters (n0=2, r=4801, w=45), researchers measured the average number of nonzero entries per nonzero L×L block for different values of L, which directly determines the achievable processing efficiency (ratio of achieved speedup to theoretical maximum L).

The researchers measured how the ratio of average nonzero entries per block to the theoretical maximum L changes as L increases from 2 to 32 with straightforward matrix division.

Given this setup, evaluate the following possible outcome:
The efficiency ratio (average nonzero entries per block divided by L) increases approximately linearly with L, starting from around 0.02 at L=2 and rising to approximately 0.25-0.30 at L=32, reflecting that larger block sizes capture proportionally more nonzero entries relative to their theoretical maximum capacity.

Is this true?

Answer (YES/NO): NO